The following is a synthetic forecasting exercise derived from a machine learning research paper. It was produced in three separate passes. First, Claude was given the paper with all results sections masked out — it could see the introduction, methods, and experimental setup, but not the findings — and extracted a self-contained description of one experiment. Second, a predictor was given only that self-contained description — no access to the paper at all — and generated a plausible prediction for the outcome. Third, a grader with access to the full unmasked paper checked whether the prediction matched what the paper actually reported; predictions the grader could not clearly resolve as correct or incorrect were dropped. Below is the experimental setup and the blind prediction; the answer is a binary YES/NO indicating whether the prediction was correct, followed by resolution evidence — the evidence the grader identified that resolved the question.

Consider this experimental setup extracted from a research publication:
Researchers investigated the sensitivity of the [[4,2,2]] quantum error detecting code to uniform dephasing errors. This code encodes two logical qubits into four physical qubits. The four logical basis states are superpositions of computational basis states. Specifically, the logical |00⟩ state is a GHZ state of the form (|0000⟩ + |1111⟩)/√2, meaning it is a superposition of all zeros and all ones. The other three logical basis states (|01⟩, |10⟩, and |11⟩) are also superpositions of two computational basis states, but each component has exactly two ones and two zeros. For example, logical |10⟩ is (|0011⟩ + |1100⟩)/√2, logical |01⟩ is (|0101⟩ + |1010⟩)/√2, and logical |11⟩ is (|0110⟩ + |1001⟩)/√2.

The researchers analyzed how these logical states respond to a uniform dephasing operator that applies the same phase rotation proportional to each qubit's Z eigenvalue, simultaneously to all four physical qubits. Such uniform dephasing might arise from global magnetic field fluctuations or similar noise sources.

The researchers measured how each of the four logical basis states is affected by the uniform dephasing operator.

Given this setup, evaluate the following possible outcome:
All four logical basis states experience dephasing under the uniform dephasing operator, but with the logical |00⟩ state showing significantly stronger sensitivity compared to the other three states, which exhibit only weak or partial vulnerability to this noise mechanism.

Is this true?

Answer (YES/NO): NO